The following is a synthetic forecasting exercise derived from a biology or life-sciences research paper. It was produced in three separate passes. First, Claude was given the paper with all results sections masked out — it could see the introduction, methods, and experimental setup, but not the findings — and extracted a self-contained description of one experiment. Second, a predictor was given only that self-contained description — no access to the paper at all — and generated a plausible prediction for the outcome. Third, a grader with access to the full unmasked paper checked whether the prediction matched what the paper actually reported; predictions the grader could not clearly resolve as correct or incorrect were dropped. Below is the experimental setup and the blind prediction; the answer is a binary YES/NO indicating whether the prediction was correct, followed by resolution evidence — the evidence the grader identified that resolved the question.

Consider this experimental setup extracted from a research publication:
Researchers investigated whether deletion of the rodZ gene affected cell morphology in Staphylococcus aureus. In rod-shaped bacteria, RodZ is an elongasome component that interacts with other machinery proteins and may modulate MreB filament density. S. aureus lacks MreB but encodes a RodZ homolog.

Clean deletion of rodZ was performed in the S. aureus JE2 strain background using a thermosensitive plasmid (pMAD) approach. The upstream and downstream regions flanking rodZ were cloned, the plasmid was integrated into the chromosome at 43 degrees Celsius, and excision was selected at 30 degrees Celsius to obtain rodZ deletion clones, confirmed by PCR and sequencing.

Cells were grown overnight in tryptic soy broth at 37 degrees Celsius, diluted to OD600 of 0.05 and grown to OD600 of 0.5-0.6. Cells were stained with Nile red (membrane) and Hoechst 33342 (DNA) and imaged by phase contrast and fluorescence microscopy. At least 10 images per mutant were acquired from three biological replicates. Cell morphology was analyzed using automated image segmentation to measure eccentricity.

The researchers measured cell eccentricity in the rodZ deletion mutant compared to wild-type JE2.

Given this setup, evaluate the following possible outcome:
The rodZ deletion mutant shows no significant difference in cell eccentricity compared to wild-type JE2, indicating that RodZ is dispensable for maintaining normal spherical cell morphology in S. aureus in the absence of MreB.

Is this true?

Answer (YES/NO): NO